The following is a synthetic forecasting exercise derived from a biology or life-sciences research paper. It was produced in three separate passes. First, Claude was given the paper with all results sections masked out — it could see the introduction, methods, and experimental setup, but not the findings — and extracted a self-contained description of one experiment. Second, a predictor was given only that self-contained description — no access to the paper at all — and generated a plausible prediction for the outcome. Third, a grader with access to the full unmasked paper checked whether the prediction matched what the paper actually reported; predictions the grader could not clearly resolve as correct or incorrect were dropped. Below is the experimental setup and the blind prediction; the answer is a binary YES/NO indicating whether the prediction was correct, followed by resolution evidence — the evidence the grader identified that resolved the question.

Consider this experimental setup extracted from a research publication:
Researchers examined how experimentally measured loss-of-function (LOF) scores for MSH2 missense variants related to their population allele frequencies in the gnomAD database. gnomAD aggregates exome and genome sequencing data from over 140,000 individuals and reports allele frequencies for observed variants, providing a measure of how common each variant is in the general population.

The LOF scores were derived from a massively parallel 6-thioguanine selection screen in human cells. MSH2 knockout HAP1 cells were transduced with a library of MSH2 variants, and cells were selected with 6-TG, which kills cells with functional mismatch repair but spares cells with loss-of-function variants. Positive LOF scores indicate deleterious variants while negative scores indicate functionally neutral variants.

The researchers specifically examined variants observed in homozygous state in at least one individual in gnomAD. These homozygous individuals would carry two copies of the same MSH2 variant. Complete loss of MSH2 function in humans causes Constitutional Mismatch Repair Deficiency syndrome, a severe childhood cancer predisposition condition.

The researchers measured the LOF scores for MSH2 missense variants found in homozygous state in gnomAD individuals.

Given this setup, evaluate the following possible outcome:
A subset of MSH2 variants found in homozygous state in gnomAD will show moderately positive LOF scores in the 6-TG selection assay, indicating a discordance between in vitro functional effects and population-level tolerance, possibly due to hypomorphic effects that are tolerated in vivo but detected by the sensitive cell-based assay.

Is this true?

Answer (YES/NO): NO